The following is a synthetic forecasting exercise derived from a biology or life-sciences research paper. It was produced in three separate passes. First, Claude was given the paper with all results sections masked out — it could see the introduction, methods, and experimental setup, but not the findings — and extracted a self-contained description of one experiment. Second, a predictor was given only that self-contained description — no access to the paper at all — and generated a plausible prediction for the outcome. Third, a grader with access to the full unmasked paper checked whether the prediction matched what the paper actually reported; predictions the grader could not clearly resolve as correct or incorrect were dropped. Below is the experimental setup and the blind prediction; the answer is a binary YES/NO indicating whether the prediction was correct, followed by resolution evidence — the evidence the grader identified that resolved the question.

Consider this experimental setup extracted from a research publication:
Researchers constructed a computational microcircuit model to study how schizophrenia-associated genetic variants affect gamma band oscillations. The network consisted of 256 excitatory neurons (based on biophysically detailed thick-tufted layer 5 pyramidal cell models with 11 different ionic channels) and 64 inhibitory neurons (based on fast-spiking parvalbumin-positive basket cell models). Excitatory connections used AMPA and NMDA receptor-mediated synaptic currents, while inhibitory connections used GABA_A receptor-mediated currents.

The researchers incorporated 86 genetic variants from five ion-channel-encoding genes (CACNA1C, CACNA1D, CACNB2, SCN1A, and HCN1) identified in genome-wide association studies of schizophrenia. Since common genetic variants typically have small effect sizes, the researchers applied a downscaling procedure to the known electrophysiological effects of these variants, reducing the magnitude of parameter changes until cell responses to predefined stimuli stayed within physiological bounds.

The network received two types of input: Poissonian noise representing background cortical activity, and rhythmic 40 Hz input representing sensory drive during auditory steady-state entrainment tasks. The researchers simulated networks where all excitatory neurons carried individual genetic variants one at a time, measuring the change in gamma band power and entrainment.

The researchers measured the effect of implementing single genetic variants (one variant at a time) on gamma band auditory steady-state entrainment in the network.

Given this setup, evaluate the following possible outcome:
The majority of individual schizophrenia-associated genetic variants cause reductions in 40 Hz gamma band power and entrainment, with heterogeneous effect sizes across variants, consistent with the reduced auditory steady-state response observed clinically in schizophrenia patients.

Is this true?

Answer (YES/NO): NO